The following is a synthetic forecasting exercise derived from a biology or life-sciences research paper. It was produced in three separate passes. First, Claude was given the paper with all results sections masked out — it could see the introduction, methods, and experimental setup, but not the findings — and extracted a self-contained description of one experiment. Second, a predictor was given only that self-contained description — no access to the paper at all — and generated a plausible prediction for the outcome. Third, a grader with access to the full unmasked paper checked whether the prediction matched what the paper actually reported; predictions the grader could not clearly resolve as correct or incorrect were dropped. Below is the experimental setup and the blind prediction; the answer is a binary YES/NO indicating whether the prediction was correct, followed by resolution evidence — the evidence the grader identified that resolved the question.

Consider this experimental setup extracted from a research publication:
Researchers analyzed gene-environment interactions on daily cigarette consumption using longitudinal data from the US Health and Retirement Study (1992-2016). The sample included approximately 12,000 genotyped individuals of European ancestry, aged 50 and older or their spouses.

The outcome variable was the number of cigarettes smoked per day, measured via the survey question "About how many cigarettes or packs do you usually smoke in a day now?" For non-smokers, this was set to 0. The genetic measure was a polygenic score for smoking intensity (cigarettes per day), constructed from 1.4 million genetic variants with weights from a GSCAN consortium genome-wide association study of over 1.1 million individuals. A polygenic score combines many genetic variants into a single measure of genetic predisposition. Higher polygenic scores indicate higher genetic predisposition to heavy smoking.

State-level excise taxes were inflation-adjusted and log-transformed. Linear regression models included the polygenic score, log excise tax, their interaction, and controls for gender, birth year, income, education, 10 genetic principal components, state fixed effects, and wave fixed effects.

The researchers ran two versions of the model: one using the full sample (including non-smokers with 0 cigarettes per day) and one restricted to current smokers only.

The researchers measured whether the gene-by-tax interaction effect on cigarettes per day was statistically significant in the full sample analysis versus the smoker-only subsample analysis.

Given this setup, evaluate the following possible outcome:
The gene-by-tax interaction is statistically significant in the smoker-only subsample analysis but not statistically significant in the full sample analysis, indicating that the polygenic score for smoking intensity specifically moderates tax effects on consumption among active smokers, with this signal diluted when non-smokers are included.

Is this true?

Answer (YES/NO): NO